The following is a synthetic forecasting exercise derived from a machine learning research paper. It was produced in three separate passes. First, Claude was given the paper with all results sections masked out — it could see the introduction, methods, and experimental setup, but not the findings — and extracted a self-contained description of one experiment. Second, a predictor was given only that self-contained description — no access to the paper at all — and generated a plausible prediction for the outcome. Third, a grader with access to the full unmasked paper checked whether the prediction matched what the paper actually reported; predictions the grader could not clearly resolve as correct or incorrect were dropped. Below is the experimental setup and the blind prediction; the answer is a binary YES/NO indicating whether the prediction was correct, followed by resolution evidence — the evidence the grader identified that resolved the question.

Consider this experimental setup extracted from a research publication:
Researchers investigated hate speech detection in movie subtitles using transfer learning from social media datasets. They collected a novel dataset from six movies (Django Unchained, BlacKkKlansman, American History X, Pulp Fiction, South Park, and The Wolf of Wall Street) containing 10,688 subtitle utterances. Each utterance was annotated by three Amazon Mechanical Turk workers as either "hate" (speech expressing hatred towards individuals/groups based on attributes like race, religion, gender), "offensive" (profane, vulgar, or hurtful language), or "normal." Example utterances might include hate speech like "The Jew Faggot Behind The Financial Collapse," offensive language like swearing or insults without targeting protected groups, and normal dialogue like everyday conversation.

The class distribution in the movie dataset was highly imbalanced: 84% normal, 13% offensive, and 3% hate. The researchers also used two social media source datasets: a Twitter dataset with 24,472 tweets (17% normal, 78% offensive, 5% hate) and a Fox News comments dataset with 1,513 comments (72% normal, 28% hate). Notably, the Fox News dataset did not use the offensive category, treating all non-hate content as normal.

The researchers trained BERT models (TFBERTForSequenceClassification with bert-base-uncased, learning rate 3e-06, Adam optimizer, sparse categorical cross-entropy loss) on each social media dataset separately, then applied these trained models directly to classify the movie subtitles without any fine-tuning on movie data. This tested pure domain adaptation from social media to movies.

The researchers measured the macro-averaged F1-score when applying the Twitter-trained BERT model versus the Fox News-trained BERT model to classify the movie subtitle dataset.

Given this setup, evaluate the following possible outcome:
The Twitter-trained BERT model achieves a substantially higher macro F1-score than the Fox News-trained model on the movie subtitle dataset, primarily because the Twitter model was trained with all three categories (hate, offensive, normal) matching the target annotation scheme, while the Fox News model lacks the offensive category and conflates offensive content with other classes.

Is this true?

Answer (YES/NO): YES